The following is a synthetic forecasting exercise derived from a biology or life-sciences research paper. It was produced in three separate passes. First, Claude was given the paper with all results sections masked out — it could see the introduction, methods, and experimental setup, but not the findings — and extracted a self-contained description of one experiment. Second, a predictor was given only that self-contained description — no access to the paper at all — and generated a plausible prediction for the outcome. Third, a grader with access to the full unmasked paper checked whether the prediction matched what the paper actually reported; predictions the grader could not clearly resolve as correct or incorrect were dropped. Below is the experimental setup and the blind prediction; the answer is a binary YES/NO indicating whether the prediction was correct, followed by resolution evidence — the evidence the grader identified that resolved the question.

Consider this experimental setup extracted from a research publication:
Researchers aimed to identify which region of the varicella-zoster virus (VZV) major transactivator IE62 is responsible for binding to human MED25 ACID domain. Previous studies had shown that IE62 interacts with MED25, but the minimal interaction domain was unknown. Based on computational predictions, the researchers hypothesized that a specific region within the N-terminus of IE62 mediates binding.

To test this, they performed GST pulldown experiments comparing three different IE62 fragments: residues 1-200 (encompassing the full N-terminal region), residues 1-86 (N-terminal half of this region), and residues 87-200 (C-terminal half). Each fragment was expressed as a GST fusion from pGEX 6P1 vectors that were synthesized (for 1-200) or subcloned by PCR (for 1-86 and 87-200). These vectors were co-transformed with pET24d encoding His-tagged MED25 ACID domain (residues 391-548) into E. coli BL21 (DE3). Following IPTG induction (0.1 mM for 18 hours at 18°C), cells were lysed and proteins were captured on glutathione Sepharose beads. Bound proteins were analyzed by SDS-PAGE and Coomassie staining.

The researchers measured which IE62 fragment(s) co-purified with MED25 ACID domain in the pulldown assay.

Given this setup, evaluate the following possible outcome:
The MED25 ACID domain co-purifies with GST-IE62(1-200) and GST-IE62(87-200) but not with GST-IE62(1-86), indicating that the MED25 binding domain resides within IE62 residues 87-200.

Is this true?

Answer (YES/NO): NO